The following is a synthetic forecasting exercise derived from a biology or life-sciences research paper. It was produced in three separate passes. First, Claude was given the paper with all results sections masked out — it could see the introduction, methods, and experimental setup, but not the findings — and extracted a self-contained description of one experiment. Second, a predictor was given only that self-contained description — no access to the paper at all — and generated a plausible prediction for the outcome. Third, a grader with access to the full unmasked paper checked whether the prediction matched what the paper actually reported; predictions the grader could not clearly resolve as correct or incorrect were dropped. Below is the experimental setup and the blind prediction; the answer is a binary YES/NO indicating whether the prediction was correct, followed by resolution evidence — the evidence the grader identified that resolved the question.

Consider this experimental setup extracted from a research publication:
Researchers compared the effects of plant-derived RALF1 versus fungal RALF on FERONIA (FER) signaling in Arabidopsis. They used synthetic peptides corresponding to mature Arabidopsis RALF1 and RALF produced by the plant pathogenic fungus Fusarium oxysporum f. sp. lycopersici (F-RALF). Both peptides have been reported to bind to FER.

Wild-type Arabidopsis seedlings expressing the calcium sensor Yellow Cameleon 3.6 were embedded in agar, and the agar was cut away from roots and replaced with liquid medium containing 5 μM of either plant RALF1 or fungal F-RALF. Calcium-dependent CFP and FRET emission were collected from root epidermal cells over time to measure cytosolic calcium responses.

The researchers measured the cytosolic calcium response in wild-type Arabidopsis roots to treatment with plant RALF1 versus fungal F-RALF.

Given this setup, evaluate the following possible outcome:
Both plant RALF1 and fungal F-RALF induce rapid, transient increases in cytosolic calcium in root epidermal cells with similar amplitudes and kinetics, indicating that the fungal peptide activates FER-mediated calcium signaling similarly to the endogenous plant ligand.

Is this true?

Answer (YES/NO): NO